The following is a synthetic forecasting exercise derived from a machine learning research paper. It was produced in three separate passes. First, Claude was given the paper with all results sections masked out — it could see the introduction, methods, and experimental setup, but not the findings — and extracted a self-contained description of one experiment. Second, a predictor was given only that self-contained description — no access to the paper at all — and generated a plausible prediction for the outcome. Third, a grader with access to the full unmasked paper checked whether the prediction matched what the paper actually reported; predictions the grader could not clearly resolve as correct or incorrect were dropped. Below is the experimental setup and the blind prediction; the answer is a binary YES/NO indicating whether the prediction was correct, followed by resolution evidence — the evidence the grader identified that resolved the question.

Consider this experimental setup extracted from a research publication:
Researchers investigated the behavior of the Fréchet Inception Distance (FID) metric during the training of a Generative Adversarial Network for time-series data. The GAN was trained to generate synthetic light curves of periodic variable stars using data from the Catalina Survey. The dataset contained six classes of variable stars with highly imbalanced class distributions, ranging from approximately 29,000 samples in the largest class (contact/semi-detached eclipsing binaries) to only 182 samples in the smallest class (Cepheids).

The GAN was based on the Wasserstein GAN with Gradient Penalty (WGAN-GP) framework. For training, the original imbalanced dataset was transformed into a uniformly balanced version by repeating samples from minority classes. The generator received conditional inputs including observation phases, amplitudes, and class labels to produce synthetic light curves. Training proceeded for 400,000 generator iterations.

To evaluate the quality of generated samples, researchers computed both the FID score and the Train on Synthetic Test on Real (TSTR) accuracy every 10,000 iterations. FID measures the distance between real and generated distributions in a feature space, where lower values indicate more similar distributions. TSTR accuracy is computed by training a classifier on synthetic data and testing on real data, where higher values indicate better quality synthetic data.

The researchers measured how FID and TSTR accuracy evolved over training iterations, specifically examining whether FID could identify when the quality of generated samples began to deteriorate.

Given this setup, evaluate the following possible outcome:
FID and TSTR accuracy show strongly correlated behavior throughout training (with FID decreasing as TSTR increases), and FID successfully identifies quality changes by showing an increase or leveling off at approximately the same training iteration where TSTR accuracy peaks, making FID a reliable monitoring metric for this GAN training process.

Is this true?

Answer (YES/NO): NO